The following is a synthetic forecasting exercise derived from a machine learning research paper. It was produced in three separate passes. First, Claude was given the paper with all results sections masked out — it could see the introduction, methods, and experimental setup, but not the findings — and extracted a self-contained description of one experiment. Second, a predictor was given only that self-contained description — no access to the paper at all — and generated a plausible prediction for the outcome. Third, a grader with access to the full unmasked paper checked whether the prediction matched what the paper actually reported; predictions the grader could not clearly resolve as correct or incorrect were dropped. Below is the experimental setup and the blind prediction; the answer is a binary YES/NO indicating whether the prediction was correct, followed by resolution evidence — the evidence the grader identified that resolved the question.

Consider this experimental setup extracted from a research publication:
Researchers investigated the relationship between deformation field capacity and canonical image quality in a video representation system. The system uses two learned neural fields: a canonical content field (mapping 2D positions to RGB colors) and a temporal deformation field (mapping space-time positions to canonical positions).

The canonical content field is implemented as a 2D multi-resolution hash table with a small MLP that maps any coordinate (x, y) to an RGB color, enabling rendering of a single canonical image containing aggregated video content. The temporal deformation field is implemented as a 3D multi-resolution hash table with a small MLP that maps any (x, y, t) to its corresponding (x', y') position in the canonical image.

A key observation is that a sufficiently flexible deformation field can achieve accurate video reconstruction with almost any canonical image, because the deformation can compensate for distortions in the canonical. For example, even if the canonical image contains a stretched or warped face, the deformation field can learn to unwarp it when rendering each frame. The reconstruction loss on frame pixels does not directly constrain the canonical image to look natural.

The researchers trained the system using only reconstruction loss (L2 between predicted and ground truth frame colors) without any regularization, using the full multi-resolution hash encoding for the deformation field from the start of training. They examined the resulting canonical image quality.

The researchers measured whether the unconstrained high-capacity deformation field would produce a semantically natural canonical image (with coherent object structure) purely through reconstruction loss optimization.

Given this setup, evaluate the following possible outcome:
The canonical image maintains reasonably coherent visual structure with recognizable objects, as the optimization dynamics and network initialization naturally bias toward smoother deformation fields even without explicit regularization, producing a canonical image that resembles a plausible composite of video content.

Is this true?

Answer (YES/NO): NO